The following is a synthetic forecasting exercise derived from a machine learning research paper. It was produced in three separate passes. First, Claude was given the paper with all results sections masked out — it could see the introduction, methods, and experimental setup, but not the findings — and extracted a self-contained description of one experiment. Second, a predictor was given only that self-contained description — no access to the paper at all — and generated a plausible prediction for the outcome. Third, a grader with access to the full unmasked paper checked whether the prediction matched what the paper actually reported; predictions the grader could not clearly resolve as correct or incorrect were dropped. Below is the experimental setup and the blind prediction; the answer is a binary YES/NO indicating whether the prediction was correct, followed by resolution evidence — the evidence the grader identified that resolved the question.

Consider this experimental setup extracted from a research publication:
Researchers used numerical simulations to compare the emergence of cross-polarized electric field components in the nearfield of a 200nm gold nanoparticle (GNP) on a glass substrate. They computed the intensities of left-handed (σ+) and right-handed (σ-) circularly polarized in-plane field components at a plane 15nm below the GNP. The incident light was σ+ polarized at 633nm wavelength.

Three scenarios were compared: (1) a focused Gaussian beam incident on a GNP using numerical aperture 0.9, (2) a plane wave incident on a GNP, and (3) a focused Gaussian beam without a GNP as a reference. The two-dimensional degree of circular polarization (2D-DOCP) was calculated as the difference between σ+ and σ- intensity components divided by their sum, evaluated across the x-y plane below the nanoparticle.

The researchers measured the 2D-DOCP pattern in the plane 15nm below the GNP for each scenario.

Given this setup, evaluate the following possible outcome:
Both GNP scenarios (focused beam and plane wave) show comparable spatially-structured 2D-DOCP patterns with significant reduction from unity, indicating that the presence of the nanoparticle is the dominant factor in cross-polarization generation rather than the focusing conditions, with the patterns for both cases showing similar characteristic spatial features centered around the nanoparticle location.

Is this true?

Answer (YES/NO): NO